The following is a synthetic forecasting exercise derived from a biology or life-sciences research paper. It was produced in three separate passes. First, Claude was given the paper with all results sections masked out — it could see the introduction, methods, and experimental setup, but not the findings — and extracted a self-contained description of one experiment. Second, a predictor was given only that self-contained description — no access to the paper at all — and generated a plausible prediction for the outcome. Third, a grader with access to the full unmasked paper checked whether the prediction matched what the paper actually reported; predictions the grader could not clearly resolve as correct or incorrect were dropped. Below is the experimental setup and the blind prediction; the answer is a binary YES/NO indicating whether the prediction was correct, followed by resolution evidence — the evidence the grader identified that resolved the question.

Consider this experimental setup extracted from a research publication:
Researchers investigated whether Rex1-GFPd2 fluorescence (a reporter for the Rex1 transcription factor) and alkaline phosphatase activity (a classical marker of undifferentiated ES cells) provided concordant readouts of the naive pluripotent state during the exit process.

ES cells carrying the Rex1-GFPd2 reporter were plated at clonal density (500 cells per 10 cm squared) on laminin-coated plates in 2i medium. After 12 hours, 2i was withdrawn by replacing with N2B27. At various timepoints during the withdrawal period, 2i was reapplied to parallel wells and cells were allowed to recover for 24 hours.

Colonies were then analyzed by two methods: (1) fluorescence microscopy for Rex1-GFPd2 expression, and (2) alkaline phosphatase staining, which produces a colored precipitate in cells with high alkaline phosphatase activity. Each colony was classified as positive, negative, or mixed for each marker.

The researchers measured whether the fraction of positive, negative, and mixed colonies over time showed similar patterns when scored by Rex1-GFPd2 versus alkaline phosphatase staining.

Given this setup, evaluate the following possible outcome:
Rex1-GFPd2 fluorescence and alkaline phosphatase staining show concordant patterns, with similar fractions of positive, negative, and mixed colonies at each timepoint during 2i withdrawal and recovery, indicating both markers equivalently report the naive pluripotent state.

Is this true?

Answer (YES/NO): YES